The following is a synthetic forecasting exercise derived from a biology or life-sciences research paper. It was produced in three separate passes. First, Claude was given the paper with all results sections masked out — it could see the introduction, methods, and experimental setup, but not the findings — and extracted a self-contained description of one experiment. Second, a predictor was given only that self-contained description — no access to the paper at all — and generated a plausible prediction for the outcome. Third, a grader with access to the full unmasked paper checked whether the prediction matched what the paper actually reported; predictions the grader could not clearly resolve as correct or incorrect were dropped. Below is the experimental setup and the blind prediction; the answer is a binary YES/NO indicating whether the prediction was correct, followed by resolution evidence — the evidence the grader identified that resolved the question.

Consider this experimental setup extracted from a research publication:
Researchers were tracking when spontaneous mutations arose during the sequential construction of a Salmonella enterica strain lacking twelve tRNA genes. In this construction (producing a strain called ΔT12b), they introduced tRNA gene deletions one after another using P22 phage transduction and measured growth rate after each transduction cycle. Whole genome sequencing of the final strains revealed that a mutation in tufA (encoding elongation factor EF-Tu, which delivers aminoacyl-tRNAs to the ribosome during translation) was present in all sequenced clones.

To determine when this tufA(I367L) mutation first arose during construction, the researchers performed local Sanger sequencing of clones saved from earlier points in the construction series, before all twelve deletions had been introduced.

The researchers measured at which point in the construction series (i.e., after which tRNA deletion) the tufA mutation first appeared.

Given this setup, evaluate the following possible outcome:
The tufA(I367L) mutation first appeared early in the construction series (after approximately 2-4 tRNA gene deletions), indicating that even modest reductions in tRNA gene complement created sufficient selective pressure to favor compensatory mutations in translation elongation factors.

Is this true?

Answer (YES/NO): NO